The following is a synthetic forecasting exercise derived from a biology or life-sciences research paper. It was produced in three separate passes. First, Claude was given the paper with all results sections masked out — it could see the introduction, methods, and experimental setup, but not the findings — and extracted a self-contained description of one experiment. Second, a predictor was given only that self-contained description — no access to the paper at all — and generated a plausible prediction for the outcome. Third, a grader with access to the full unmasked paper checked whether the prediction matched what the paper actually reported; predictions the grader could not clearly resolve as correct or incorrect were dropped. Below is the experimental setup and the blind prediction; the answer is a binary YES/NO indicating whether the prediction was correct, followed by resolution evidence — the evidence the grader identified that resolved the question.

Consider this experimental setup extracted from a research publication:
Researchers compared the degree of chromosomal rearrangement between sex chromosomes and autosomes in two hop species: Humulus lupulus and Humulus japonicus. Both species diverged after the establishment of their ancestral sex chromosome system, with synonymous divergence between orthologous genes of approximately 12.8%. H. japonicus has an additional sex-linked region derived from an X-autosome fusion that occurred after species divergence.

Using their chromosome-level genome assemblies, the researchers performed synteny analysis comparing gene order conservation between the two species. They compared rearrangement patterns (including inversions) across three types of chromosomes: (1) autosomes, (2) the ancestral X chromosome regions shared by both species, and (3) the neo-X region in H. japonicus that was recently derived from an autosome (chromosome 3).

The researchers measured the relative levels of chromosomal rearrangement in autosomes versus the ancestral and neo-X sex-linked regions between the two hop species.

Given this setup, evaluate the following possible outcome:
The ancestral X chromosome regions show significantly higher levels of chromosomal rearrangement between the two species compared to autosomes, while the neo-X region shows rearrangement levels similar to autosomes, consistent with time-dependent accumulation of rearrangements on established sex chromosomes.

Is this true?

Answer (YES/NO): NO